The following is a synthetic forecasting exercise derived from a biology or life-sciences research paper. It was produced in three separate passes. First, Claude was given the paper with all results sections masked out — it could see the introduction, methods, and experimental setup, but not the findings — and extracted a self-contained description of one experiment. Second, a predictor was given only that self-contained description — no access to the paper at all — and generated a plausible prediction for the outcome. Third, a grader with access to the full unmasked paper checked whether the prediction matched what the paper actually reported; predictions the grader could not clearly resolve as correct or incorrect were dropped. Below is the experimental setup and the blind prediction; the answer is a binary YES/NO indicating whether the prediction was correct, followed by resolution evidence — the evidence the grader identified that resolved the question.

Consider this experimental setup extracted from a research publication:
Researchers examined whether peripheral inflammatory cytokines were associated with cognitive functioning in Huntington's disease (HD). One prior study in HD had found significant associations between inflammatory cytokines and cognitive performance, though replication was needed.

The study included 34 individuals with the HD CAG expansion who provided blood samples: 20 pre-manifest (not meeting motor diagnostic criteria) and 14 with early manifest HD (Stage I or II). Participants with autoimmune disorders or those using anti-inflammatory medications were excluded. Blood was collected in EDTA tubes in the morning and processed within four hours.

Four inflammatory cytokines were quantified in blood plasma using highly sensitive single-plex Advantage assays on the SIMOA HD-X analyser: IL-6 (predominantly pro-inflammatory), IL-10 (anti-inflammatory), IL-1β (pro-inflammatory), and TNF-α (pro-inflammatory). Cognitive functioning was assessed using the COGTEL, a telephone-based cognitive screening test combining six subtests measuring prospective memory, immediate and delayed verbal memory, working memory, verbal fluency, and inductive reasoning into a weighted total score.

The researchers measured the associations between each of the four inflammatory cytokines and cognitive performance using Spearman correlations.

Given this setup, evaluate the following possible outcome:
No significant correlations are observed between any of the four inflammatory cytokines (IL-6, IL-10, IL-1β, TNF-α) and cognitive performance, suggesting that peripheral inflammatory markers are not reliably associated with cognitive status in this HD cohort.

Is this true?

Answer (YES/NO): NO